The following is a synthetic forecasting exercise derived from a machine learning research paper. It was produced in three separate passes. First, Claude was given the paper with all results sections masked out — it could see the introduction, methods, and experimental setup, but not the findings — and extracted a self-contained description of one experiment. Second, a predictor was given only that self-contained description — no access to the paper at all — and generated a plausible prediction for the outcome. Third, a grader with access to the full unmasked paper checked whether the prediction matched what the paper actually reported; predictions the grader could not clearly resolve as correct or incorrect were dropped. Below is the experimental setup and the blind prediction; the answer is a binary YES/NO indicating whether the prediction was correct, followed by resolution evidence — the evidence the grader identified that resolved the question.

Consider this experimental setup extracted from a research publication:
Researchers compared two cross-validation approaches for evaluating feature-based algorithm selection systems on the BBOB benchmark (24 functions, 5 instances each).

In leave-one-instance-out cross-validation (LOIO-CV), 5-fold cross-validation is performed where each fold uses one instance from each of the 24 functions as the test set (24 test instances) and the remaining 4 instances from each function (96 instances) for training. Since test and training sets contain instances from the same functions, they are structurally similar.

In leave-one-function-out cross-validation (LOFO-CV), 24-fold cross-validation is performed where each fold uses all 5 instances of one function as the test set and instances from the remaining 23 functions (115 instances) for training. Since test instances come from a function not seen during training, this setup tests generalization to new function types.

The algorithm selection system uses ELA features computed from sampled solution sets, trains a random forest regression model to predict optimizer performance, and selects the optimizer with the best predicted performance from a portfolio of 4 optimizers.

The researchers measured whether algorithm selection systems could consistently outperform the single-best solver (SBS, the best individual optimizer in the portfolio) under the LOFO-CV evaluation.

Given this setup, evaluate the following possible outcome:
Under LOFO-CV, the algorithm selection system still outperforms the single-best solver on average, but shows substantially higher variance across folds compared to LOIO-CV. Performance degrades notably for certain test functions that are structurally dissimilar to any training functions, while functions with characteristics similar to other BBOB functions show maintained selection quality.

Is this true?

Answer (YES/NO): NO